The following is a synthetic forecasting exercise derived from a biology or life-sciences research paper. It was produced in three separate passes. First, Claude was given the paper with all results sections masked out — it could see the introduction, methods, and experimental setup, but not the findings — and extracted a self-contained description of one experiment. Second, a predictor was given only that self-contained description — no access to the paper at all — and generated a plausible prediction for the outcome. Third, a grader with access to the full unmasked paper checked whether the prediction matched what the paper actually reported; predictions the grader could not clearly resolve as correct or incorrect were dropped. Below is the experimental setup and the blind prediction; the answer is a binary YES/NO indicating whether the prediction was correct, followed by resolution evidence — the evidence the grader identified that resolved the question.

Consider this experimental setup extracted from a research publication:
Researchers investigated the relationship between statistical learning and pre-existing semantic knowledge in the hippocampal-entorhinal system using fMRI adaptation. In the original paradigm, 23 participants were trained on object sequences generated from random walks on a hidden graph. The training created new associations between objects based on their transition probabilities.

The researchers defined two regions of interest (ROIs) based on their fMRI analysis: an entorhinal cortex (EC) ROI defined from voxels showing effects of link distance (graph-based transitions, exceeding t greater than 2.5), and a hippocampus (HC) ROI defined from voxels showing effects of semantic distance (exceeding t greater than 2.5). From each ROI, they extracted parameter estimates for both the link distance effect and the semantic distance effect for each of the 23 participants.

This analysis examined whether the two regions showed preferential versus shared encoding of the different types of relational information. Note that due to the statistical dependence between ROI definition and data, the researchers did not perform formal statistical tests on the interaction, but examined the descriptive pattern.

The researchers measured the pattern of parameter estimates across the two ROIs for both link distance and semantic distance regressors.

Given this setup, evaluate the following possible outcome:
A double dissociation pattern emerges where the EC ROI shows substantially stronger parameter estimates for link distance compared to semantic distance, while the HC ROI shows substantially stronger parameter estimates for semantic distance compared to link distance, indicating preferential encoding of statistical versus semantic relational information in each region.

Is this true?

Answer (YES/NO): YES